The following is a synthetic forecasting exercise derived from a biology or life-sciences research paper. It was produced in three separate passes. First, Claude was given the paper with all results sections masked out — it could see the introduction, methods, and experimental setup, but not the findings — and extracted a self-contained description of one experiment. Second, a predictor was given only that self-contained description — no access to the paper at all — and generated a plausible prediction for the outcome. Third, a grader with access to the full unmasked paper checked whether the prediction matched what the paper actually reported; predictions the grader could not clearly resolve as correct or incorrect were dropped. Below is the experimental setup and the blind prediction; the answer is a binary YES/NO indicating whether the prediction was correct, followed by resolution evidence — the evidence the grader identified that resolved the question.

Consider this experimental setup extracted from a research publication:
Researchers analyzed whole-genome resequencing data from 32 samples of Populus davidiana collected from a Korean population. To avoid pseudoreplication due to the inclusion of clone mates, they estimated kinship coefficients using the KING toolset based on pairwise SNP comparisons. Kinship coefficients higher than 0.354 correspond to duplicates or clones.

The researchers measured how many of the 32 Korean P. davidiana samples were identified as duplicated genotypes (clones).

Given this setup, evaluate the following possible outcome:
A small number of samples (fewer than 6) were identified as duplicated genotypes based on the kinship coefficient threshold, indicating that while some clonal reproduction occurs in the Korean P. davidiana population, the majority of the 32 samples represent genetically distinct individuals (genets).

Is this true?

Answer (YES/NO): NO